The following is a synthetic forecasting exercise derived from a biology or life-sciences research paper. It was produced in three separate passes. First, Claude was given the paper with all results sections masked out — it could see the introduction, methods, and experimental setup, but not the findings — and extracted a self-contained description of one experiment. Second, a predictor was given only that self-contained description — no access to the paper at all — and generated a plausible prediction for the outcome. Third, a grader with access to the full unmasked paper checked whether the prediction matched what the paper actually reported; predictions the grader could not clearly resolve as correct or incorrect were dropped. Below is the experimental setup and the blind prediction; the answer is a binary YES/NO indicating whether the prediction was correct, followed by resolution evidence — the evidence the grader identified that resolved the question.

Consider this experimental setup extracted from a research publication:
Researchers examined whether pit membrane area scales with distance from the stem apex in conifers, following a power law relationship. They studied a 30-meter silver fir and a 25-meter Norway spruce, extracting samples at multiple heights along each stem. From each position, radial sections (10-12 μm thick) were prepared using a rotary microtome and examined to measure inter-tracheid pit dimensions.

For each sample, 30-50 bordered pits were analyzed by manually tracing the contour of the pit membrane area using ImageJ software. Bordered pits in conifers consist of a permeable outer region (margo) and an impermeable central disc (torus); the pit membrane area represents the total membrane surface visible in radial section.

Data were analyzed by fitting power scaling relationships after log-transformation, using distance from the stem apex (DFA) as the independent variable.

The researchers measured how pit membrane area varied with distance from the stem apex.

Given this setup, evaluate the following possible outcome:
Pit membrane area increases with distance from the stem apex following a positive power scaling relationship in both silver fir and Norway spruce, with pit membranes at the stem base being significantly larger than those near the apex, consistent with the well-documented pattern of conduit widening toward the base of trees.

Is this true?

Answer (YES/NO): YES